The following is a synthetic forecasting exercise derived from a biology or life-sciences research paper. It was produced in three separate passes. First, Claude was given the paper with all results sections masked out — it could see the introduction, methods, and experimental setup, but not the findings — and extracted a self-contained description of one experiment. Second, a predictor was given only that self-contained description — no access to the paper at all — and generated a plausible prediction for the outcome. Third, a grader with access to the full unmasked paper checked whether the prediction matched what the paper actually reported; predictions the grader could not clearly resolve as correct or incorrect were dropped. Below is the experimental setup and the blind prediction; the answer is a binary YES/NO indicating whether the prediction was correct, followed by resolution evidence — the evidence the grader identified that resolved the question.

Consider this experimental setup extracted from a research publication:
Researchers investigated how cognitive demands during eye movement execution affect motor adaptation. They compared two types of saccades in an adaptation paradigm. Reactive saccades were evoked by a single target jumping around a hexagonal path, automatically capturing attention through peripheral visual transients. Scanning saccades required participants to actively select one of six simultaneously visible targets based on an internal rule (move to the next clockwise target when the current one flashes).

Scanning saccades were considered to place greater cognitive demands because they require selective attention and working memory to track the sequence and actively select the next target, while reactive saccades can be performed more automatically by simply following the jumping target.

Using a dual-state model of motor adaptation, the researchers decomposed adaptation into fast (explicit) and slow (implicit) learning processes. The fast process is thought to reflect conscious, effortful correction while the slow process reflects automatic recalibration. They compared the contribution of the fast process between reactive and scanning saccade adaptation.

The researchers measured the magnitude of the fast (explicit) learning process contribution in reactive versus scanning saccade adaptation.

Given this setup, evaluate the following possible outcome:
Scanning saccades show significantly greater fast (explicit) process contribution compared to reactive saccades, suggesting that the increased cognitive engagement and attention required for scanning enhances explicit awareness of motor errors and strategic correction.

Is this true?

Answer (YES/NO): NO